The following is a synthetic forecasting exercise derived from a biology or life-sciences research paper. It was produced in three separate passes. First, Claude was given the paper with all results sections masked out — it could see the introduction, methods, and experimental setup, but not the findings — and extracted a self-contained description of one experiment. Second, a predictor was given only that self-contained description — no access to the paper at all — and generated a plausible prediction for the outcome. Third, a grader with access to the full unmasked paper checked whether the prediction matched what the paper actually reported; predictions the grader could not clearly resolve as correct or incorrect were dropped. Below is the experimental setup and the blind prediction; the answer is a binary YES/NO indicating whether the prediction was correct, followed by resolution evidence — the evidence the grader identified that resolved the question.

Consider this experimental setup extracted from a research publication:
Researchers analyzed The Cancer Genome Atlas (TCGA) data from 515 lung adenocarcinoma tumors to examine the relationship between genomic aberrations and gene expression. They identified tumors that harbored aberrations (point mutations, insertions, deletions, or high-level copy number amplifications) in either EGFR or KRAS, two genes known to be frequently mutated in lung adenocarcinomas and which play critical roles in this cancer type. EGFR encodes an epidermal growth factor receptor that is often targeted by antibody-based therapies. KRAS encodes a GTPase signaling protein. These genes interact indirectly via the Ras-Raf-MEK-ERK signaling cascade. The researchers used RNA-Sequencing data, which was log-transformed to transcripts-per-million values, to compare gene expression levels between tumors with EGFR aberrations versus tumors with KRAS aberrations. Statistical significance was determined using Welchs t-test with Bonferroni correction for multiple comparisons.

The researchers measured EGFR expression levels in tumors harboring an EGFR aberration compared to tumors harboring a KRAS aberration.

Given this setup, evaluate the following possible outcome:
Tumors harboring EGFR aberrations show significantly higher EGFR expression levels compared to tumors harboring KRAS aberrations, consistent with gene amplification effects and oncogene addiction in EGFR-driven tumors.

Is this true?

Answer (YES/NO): YES